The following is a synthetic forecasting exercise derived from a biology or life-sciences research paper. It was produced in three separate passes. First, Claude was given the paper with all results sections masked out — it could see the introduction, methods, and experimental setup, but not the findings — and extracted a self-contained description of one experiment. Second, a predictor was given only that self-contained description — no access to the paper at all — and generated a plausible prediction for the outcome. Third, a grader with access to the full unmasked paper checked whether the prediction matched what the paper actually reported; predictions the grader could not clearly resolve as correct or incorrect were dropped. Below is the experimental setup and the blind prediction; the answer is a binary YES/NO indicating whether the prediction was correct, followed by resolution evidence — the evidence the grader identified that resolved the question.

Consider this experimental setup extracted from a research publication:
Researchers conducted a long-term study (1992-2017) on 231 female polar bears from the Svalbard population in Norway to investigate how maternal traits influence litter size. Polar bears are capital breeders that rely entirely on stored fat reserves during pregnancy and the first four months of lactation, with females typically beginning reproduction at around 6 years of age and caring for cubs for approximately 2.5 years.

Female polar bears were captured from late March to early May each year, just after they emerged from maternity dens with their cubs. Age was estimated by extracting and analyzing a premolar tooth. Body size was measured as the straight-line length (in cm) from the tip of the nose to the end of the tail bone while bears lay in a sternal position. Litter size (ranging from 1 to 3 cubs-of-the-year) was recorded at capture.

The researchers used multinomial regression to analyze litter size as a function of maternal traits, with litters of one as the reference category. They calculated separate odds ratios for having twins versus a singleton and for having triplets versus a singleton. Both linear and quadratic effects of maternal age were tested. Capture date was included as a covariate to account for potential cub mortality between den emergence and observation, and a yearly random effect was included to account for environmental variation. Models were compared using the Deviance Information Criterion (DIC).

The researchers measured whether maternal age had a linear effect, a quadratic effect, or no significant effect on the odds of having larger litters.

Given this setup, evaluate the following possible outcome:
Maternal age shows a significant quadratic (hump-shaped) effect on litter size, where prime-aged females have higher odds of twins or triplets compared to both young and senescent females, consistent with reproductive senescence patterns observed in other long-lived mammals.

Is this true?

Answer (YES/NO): YES